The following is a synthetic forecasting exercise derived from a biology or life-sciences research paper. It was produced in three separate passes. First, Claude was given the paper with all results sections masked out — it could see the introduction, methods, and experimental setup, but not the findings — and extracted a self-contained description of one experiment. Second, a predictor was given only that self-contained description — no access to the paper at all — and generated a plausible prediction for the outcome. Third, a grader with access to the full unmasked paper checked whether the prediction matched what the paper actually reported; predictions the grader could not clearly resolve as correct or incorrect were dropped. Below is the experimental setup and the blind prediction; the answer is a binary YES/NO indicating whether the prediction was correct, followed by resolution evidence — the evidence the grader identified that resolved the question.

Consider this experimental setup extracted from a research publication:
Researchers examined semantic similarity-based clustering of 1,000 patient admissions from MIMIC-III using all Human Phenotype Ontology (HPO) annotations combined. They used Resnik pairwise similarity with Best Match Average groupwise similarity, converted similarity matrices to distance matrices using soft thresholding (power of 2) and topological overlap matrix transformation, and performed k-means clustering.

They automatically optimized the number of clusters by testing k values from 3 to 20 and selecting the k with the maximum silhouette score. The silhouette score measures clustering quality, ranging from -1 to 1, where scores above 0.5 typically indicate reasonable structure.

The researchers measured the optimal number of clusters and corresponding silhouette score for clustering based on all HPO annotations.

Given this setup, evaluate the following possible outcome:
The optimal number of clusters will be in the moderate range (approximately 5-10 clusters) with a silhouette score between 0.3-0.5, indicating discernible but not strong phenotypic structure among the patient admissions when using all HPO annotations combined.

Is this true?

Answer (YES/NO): NO